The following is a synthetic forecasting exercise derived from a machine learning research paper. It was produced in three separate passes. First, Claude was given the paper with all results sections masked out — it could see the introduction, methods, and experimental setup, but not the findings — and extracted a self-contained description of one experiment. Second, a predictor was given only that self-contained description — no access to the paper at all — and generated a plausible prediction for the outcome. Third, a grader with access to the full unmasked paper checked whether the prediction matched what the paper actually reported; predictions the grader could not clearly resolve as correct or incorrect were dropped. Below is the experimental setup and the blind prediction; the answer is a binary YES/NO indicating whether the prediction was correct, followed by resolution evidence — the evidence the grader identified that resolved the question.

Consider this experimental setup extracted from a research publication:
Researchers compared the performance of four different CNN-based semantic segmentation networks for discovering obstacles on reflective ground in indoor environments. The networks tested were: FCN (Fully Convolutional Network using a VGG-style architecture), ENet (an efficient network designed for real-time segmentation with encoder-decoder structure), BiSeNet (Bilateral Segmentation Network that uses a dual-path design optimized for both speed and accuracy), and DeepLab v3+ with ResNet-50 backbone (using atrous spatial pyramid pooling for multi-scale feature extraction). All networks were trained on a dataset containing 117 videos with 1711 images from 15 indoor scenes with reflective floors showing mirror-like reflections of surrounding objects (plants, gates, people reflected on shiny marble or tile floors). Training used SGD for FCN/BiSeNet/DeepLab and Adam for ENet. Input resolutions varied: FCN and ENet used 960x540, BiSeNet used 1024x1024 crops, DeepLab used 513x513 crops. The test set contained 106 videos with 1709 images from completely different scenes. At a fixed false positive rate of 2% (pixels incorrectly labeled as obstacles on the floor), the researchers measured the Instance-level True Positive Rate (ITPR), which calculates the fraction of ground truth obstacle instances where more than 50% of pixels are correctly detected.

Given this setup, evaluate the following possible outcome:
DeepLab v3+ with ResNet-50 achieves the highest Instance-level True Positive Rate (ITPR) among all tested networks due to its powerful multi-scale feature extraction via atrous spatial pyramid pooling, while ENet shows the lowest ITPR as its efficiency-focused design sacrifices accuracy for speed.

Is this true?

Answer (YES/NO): NO